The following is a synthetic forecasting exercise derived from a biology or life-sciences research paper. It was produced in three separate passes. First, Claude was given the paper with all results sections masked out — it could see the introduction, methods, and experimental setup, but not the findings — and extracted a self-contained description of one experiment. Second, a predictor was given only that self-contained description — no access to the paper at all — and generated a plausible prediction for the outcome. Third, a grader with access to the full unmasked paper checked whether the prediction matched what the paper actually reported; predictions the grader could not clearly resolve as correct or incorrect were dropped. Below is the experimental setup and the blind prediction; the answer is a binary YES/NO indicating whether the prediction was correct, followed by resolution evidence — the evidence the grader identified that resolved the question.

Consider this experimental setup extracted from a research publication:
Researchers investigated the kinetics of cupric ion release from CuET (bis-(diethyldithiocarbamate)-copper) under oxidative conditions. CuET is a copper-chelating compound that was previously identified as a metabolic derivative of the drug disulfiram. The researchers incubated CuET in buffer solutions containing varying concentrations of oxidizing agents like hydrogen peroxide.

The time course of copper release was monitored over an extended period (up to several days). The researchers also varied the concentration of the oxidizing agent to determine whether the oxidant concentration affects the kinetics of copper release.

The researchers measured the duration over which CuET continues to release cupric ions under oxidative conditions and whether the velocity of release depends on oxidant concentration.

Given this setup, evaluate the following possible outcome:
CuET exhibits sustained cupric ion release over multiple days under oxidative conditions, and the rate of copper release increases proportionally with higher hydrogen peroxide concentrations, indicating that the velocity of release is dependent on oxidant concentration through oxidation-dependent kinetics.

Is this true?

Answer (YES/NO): YES